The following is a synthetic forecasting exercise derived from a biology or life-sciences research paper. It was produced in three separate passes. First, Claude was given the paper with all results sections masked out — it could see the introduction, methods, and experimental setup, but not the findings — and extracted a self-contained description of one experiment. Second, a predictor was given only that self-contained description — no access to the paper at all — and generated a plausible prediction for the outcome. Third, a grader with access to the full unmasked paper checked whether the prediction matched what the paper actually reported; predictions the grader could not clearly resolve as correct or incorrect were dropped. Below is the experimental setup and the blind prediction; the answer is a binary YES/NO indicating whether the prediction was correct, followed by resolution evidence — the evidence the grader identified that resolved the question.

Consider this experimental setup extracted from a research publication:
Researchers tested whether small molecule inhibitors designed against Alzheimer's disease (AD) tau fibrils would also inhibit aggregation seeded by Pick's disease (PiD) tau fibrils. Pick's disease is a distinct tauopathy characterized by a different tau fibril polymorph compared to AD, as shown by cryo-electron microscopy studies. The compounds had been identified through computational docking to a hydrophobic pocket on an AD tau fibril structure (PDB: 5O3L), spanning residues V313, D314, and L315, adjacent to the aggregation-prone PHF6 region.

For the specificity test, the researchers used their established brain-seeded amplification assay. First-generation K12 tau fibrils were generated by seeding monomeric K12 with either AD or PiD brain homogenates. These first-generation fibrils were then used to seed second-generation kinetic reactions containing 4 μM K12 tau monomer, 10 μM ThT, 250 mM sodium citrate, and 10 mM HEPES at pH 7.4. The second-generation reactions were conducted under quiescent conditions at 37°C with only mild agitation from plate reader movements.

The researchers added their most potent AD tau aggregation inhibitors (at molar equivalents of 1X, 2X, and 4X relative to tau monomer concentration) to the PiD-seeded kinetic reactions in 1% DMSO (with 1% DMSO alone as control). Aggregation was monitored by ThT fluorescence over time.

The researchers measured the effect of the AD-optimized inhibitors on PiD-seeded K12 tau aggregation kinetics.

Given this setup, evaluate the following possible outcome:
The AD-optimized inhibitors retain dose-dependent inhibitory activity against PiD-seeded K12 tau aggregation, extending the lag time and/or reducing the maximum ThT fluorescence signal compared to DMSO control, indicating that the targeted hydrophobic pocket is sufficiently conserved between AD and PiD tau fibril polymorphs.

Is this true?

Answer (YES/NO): NO